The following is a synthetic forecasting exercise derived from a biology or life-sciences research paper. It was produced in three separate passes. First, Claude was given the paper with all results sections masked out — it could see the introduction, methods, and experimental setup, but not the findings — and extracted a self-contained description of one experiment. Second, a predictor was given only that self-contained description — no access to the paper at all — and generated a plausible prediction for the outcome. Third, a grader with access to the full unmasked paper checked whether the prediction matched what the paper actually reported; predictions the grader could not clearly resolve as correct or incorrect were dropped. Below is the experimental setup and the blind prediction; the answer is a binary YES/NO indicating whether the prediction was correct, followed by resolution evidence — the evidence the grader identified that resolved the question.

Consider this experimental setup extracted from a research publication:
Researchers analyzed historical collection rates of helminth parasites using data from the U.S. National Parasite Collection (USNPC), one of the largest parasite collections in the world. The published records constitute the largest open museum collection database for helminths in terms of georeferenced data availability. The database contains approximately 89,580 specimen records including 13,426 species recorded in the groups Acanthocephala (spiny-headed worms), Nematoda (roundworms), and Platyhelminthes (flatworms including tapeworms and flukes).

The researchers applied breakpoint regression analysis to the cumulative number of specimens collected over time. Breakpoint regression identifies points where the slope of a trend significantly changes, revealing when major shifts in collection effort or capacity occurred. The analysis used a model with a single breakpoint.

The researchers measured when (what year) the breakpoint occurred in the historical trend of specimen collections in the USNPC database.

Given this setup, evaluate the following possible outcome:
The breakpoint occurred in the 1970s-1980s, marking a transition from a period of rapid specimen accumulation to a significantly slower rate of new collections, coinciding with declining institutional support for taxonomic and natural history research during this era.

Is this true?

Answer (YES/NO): NO